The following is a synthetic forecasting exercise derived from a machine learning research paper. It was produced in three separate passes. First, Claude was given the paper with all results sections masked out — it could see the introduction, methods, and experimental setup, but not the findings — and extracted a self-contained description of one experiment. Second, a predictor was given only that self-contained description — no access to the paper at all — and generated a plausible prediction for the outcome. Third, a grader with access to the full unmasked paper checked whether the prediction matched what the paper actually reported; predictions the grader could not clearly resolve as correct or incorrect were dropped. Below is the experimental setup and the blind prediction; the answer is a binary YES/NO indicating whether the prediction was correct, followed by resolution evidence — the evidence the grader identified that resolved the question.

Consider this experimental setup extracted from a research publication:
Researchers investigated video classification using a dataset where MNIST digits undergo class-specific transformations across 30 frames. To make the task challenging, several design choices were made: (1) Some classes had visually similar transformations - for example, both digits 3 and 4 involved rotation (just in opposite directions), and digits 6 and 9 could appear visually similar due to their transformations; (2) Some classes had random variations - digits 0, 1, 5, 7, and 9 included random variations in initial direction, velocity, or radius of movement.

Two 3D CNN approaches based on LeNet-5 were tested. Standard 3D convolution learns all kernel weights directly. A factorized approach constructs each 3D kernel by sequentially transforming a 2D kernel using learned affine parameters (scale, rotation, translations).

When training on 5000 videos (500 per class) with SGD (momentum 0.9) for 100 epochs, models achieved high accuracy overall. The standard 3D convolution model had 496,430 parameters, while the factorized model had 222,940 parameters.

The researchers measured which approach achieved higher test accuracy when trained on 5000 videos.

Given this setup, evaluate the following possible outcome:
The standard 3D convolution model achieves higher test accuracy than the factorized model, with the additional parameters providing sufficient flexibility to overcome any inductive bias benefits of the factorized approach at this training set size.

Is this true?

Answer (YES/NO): YES